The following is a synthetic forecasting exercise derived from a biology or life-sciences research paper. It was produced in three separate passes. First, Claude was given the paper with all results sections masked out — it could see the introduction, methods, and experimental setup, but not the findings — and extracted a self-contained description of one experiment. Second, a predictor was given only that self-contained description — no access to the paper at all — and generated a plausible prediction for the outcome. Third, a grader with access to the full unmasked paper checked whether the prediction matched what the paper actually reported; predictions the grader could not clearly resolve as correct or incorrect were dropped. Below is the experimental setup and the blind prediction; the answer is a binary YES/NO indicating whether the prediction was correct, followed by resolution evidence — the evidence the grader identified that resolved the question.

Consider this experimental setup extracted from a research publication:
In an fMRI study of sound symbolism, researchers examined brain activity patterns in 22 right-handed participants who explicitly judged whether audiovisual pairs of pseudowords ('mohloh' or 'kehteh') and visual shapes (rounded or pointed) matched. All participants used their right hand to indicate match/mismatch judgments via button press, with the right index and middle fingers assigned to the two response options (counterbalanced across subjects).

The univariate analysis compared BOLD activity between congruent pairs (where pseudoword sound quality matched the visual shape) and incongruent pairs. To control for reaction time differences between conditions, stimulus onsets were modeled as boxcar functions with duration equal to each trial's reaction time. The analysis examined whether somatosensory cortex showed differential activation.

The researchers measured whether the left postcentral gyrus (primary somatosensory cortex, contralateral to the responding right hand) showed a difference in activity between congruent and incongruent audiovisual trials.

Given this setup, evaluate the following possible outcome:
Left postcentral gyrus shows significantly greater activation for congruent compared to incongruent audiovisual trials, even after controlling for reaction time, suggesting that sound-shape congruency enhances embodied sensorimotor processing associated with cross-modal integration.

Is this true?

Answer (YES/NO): YES